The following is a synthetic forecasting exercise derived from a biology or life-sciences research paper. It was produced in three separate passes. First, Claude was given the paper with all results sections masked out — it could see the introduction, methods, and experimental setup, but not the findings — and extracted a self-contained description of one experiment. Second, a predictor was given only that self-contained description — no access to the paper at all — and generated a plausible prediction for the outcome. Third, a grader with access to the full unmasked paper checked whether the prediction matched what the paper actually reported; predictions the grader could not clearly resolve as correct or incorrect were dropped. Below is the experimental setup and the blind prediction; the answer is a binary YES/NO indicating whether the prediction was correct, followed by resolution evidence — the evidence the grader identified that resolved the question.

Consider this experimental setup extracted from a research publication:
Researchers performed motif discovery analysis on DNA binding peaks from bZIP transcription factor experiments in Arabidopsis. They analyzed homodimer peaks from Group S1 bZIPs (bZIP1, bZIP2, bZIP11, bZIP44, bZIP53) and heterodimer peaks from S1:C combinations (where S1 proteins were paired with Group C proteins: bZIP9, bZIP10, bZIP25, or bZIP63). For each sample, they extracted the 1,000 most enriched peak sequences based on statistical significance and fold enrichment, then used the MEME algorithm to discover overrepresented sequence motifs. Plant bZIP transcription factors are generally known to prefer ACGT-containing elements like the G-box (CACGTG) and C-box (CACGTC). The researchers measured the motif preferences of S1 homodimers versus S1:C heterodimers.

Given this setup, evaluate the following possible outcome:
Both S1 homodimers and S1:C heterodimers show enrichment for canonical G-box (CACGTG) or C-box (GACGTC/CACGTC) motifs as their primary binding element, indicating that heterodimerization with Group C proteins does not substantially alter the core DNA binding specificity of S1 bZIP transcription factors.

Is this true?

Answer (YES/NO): NO